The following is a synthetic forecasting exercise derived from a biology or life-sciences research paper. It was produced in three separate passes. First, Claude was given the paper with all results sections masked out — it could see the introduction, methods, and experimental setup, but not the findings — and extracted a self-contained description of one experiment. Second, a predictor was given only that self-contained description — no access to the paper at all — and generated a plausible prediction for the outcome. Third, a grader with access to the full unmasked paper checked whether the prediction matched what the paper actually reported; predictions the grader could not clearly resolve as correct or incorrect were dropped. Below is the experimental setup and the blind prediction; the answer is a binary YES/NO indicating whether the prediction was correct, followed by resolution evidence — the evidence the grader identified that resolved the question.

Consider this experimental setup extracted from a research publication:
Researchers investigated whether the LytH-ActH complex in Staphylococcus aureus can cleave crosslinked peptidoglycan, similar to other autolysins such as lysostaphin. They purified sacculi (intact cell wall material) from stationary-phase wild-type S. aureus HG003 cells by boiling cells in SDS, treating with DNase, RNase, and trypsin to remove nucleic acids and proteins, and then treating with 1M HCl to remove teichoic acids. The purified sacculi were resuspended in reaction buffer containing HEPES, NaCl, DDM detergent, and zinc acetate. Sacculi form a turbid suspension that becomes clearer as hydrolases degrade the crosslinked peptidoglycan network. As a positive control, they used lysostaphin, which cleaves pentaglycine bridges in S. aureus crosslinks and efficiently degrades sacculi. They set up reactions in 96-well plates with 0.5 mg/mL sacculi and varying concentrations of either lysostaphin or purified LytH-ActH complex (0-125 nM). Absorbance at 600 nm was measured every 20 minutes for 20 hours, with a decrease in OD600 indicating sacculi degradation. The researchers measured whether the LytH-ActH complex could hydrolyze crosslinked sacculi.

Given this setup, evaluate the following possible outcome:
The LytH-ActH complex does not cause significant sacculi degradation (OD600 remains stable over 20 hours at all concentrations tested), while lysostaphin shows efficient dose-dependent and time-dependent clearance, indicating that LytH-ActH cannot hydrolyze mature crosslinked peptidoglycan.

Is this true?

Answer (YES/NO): YES